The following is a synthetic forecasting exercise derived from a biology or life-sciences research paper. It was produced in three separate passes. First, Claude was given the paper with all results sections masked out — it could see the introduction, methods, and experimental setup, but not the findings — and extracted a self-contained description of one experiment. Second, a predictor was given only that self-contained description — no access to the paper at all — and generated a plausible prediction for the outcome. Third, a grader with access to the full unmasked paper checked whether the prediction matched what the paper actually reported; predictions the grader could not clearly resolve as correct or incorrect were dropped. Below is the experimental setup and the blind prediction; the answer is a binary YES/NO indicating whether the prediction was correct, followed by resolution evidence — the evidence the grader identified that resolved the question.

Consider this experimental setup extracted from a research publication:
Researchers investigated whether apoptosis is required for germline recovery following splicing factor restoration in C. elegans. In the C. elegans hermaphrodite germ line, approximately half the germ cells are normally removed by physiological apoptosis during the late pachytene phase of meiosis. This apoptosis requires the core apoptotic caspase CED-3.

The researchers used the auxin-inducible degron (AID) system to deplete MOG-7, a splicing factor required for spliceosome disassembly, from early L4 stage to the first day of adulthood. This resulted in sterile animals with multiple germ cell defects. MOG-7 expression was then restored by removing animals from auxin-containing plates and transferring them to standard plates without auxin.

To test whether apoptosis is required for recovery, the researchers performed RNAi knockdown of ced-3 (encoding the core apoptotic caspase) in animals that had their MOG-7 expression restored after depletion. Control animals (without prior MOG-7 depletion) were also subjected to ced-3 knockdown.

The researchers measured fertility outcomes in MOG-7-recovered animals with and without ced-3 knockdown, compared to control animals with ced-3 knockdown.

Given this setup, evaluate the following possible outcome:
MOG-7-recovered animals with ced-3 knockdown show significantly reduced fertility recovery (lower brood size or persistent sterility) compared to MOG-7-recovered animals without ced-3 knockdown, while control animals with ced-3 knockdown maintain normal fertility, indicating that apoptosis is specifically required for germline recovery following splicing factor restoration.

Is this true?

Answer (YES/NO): YES